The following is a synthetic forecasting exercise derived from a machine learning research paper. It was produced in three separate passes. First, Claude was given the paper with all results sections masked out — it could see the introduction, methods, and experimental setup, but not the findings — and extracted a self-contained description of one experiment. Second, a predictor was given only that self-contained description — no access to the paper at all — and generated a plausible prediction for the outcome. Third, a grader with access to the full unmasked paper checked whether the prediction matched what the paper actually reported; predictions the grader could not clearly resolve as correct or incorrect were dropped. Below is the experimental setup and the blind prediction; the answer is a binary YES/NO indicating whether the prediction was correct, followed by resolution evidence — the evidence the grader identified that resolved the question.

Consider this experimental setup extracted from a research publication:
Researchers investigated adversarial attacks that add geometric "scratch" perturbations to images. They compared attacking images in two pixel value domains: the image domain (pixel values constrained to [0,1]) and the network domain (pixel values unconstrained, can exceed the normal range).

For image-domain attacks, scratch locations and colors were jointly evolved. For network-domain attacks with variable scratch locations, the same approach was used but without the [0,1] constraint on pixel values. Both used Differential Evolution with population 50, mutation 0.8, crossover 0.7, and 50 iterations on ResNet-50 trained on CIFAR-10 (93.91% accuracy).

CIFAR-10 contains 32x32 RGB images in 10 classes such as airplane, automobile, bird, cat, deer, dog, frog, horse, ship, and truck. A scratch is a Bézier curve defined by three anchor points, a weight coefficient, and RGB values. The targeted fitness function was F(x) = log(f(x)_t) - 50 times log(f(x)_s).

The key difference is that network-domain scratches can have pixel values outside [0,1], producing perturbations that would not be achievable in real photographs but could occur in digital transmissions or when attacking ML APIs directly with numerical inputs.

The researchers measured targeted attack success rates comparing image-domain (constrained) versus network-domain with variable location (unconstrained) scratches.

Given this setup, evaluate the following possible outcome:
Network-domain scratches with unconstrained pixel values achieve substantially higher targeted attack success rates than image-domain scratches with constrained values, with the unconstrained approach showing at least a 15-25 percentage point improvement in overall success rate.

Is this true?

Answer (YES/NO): NO